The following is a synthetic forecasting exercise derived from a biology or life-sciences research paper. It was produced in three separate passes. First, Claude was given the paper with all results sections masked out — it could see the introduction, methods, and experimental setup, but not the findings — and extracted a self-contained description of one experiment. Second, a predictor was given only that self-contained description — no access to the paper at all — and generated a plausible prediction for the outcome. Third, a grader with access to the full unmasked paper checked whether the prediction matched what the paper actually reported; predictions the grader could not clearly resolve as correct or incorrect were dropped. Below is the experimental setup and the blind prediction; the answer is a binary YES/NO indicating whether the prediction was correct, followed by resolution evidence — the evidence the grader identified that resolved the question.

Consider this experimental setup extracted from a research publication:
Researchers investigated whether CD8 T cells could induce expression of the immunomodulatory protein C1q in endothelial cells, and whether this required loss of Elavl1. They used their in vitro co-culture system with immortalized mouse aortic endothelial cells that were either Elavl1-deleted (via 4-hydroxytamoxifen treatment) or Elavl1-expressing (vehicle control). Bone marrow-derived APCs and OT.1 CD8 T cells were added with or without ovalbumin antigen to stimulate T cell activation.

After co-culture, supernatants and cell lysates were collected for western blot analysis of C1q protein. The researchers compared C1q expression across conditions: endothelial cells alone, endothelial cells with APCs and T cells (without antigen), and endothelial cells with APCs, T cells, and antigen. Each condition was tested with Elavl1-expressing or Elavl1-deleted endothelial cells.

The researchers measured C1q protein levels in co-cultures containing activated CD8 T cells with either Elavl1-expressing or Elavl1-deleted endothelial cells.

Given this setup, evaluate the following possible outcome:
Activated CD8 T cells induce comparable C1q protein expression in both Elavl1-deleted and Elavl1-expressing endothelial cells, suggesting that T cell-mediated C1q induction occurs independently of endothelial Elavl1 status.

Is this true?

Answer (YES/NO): NO